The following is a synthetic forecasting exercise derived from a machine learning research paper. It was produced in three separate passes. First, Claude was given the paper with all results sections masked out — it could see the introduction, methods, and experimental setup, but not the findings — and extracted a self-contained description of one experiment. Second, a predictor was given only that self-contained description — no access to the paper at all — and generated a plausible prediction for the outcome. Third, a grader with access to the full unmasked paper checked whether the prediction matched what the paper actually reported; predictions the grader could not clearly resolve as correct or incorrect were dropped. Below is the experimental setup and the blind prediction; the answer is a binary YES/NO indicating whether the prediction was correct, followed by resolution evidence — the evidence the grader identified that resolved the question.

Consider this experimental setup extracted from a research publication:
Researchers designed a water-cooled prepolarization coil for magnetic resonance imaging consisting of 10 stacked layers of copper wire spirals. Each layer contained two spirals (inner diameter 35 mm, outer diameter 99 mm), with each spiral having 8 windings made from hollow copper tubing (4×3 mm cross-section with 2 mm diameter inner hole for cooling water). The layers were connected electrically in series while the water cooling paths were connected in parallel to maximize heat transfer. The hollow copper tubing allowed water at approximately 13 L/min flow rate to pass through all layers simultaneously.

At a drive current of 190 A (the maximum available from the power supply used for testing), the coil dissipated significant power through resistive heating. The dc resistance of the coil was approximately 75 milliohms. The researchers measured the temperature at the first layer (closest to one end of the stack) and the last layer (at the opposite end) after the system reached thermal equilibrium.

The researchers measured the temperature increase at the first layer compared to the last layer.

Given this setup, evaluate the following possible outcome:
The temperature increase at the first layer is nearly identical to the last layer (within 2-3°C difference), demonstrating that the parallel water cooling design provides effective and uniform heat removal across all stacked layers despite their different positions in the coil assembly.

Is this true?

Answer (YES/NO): YES